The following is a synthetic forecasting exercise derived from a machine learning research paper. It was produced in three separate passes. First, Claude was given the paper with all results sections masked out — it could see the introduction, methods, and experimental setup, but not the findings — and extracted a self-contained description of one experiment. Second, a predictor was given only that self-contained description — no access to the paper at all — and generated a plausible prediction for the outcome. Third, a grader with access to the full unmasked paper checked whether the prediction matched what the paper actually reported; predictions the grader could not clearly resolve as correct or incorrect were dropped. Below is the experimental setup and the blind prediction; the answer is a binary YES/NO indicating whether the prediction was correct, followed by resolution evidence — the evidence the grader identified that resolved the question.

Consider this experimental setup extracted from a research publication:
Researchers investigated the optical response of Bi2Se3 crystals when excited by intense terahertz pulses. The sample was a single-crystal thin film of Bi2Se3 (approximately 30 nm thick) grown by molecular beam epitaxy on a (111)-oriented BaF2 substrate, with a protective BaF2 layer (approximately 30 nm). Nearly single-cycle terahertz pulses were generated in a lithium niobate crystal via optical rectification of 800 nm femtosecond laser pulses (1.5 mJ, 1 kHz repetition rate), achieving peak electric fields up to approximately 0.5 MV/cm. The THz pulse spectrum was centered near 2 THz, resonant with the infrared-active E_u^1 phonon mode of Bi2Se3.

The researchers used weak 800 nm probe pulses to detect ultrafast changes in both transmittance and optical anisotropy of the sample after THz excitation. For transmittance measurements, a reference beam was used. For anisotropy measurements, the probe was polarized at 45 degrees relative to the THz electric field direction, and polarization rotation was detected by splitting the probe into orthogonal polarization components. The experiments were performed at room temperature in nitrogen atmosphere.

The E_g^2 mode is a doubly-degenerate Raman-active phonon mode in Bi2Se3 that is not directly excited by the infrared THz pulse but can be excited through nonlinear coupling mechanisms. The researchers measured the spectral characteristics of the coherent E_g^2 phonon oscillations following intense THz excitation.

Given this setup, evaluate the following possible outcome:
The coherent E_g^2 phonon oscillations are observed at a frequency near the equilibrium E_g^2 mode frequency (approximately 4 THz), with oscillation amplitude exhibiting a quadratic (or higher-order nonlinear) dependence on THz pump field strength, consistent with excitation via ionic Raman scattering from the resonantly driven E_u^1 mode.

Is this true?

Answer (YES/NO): YES